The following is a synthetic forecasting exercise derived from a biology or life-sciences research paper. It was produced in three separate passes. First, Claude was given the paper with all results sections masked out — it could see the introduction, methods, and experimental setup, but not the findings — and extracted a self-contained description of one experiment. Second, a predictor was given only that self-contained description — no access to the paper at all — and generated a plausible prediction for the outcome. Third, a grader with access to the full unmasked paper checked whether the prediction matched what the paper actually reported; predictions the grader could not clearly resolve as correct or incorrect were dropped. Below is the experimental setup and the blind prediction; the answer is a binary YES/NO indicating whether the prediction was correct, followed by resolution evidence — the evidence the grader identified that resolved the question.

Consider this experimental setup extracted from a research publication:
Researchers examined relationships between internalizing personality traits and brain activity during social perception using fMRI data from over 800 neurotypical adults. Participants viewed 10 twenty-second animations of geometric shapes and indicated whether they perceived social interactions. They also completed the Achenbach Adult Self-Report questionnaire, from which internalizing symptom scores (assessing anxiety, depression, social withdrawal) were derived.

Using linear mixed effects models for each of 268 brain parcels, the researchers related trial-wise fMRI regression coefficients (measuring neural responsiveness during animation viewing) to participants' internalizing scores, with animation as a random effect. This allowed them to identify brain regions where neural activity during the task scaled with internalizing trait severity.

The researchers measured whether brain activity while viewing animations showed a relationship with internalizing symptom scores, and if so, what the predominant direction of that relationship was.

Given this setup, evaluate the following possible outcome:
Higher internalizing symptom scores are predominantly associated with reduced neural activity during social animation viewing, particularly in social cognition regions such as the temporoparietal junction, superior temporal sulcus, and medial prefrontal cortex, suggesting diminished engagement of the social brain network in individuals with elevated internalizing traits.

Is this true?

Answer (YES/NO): NO